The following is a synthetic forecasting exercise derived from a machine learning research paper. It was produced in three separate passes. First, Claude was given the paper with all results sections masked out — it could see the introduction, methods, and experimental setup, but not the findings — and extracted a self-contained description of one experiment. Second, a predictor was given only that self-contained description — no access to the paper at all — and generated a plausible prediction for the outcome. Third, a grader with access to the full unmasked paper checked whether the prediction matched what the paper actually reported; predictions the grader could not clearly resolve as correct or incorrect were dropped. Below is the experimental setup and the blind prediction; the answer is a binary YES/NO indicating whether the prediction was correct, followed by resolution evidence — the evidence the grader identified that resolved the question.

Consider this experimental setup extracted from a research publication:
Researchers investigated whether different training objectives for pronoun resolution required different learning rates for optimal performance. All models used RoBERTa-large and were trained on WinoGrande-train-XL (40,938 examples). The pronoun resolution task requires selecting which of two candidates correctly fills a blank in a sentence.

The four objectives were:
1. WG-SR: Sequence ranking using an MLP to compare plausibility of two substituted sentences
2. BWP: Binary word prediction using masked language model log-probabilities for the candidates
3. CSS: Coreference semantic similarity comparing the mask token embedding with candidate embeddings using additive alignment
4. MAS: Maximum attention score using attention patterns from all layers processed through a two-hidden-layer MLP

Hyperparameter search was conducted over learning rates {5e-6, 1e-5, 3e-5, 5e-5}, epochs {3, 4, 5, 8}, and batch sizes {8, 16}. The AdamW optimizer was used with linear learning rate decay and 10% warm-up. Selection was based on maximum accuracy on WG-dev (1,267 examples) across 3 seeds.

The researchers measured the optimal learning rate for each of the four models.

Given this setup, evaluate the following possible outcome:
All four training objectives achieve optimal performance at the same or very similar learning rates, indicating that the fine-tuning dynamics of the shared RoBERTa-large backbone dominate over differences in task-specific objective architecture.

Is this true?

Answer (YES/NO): YES